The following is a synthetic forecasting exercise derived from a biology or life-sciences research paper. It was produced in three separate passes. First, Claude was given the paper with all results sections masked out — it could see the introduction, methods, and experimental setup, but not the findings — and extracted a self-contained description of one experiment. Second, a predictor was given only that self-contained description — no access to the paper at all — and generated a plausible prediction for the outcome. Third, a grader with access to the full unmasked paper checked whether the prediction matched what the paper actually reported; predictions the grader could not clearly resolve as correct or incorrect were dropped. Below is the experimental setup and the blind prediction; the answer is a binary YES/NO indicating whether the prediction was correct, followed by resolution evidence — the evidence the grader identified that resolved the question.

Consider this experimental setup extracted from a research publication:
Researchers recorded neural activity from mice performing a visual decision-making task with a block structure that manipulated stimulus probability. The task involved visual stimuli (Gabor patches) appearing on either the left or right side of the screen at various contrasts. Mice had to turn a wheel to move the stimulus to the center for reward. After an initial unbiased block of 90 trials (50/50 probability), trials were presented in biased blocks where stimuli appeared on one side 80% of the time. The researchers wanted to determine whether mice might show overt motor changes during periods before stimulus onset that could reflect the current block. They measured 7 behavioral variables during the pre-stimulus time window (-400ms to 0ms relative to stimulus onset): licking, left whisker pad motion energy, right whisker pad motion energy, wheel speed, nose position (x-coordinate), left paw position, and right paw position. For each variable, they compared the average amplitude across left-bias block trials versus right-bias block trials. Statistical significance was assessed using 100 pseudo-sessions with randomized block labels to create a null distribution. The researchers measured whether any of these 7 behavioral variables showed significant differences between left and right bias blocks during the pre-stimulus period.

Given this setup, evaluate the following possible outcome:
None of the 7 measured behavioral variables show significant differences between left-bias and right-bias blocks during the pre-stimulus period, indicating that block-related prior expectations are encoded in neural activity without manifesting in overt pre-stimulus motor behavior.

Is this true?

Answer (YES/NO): NO